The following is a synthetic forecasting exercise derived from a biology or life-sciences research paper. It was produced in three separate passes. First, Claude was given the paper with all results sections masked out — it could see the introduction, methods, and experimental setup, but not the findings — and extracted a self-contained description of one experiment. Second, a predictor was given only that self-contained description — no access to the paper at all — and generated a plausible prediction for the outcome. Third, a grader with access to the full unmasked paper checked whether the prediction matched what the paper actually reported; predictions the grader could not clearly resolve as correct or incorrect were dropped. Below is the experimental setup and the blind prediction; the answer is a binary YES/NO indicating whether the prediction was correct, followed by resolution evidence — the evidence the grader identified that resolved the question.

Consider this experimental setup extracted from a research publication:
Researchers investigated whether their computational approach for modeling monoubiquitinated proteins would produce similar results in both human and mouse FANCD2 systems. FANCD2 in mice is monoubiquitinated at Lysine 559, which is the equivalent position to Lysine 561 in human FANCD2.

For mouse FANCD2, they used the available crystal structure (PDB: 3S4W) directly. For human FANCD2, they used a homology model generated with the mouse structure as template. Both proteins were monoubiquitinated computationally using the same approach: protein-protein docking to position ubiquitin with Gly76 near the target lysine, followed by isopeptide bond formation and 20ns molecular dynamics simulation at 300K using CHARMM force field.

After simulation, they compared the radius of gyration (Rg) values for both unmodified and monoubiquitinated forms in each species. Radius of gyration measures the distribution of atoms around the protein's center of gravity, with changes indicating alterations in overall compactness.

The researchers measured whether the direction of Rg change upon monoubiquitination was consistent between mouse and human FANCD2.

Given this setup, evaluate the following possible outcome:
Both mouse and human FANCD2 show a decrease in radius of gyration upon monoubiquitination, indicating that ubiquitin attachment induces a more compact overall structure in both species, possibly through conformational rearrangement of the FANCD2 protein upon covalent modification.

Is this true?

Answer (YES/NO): NO